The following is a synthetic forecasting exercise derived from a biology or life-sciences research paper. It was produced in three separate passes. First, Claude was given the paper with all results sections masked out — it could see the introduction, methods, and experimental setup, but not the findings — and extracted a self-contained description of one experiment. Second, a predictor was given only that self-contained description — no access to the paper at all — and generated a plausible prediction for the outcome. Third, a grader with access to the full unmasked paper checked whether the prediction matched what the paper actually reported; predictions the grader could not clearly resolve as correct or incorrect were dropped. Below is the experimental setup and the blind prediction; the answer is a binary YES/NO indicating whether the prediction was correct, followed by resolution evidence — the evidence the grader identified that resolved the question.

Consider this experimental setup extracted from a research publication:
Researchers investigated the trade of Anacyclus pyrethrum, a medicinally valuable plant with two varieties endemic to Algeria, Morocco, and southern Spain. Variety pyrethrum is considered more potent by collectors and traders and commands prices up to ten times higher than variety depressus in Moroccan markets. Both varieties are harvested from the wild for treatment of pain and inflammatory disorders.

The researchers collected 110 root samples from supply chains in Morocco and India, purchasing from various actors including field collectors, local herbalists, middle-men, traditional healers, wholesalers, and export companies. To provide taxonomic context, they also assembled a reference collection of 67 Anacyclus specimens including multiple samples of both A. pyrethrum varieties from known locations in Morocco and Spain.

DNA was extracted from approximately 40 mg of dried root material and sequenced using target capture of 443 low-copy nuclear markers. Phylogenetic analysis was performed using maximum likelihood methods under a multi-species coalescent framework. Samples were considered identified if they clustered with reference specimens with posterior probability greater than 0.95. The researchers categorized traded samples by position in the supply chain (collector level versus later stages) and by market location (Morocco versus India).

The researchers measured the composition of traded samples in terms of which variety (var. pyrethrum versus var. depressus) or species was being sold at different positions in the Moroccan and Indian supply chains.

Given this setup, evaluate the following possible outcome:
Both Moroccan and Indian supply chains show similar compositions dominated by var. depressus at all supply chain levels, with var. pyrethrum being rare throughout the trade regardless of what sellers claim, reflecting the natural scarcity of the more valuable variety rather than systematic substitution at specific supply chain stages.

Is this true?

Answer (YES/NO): NO